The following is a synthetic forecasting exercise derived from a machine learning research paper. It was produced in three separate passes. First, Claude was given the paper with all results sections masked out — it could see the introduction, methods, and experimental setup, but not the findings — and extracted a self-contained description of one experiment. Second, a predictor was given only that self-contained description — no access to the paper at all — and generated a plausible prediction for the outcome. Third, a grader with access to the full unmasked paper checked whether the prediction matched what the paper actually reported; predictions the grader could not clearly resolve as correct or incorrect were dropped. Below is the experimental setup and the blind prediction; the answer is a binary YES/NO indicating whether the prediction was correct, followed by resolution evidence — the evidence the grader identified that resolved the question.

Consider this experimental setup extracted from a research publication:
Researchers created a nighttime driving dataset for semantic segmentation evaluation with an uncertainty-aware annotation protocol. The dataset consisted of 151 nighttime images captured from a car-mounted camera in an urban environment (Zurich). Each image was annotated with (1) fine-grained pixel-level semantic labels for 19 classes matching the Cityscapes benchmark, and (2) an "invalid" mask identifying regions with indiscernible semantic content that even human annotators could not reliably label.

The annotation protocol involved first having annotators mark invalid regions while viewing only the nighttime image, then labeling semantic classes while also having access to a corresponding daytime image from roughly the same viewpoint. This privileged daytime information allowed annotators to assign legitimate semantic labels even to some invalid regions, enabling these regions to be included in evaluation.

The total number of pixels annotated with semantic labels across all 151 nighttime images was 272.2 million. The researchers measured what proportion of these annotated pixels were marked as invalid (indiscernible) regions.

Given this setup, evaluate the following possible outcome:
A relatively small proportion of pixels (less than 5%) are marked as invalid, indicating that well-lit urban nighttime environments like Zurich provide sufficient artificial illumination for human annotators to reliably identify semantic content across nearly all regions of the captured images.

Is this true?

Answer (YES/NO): NO